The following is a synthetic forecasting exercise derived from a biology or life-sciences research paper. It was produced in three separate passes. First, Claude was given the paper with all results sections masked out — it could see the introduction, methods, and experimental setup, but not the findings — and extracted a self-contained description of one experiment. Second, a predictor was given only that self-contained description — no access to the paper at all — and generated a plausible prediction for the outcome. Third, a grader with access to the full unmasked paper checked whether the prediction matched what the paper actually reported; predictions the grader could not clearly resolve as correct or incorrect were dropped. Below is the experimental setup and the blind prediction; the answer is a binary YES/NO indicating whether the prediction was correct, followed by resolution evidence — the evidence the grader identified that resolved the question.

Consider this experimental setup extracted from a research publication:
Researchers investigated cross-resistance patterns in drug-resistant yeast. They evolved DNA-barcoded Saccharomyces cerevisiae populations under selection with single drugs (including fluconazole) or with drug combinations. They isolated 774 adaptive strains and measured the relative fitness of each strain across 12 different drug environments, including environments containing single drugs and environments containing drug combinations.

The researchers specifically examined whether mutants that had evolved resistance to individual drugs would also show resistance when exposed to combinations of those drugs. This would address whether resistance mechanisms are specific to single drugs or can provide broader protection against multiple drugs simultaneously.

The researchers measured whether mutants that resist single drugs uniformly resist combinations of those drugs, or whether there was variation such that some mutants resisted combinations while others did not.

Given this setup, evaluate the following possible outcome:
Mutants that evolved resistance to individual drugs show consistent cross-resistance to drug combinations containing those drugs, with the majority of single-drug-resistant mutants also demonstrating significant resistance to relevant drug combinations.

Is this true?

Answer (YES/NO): NO